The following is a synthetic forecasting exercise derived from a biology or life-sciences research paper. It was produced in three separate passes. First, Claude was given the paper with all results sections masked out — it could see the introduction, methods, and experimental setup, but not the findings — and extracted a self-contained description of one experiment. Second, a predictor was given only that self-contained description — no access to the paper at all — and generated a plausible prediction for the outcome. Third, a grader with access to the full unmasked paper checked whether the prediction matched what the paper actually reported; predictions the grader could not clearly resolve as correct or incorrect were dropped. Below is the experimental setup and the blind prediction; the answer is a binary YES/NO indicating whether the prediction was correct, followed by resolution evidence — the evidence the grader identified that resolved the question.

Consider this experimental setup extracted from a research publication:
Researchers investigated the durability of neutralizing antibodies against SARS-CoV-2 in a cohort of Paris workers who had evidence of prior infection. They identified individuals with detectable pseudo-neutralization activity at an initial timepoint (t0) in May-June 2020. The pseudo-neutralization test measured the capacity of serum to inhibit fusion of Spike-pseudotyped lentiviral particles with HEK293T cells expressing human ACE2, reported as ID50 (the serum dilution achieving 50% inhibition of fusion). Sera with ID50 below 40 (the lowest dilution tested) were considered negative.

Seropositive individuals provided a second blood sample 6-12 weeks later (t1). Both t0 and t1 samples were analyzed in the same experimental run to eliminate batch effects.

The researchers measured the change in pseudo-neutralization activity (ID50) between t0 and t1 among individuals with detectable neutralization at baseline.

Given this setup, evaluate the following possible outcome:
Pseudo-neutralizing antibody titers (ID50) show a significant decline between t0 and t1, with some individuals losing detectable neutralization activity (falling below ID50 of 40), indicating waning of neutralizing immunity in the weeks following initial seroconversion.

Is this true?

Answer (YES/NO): YES